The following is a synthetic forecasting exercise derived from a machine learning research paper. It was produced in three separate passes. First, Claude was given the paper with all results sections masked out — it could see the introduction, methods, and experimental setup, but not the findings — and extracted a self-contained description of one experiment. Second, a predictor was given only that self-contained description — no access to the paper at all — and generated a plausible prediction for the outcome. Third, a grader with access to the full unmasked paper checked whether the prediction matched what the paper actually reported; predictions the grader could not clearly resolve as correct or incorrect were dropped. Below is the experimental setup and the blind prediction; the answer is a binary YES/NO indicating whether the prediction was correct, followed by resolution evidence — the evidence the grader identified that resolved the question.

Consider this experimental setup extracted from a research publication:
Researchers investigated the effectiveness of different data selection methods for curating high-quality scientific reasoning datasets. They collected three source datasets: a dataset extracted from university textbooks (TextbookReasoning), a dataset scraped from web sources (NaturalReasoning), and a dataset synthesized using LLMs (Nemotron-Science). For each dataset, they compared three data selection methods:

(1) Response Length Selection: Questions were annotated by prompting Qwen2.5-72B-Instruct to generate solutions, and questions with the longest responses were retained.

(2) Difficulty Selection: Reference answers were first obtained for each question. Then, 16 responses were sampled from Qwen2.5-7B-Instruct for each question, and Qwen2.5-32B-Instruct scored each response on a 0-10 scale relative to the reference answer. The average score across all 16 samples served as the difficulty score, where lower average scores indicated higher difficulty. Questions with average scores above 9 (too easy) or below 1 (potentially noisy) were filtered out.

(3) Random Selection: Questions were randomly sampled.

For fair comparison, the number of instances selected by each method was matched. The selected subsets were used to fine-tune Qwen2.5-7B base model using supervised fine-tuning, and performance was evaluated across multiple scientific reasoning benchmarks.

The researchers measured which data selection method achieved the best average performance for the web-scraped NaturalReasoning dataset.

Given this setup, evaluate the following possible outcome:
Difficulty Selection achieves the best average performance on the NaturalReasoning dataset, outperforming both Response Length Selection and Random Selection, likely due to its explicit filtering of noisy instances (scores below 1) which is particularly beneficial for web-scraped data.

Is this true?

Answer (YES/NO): NO